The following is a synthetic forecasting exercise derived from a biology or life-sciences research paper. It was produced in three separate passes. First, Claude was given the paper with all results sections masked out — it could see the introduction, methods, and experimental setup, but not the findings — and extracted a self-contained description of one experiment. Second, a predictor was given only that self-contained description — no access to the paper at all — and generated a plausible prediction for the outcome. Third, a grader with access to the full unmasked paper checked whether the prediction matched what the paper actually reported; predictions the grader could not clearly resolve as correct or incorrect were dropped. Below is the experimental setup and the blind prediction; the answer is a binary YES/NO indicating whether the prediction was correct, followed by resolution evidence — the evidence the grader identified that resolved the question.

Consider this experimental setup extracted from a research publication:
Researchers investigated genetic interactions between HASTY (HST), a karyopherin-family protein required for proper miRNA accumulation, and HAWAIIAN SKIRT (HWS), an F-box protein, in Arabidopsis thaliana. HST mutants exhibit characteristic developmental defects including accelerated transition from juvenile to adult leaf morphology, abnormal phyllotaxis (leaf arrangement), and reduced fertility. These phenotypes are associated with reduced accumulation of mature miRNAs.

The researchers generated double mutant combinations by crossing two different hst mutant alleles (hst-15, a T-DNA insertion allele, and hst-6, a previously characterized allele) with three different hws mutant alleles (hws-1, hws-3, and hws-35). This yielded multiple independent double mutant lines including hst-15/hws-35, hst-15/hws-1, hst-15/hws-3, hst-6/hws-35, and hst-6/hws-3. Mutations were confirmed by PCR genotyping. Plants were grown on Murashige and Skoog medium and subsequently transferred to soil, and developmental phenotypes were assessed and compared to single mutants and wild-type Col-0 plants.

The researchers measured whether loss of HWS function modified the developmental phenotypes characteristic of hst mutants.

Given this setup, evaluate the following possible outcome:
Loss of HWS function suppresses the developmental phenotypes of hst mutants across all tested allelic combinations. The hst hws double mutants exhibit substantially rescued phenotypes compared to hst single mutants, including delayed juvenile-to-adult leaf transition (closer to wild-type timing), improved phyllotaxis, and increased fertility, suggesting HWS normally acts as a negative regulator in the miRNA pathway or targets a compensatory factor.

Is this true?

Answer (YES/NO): NO